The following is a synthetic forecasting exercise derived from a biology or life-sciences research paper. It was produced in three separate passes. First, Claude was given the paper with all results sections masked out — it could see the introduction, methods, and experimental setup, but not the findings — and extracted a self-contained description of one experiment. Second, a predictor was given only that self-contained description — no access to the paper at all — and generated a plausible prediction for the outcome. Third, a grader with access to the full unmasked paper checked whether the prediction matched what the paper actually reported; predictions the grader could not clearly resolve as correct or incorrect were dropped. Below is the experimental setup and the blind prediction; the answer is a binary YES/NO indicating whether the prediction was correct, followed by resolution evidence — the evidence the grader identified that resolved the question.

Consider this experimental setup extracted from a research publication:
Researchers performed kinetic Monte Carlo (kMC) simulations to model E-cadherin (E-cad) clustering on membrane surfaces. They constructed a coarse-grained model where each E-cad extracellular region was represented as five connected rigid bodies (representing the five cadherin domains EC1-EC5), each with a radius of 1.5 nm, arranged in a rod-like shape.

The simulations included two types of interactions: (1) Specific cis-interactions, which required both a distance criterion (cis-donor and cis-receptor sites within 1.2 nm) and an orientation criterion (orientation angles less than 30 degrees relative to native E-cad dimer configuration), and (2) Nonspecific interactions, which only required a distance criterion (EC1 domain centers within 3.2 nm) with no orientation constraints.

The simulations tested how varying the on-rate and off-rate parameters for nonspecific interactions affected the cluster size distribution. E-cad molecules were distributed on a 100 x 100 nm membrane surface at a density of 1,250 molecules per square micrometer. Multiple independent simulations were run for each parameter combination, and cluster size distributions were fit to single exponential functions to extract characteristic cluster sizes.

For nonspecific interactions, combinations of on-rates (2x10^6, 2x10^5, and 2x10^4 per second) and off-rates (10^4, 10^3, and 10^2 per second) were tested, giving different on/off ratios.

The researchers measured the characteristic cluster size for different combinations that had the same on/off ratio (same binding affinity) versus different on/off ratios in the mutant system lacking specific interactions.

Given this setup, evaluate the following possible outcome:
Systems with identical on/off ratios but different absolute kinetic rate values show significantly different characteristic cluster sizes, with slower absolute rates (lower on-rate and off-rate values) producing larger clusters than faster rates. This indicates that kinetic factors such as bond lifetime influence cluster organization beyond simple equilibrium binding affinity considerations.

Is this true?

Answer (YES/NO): NO